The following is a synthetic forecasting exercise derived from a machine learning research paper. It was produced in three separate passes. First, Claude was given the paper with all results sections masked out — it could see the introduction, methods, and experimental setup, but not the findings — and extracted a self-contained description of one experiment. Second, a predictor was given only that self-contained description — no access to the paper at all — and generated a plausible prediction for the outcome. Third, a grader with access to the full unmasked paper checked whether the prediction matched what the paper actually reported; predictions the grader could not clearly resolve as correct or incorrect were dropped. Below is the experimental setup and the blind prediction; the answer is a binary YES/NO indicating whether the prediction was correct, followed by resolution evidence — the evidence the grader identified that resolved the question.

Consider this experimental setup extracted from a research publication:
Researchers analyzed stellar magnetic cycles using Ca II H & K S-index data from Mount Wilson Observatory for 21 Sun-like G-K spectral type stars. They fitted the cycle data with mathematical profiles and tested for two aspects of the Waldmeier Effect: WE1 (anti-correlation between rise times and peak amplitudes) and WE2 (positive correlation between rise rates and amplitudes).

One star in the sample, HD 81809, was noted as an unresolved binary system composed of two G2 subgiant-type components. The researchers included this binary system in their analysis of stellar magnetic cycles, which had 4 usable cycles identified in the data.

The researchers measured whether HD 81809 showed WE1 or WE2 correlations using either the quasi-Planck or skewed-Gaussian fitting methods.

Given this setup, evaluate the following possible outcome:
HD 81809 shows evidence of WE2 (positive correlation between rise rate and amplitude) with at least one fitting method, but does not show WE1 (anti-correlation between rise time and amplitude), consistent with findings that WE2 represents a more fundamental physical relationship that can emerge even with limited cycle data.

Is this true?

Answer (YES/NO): NO